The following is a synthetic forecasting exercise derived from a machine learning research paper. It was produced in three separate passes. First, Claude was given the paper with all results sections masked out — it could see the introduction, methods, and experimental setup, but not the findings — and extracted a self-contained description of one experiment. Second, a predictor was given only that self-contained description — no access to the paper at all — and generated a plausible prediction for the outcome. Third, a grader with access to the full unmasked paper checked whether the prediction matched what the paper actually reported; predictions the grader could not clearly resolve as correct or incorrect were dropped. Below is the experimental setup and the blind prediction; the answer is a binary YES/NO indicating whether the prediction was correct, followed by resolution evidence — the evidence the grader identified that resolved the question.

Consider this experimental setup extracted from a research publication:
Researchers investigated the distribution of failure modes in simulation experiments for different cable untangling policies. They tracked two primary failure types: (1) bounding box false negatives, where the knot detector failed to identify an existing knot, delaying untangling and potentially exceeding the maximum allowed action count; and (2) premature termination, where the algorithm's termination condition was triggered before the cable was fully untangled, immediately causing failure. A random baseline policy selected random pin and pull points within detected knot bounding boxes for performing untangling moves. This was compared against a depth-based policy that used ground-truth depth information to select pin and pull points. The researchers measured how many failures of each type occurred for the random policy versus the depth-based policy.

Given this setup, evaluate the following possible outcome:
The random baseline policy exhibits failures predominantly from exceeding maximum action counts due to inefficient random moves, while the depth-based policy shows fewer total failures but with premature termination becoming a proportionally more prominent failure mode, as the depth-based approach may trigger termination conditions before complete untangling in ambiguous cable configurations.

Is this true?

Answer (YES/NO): NO